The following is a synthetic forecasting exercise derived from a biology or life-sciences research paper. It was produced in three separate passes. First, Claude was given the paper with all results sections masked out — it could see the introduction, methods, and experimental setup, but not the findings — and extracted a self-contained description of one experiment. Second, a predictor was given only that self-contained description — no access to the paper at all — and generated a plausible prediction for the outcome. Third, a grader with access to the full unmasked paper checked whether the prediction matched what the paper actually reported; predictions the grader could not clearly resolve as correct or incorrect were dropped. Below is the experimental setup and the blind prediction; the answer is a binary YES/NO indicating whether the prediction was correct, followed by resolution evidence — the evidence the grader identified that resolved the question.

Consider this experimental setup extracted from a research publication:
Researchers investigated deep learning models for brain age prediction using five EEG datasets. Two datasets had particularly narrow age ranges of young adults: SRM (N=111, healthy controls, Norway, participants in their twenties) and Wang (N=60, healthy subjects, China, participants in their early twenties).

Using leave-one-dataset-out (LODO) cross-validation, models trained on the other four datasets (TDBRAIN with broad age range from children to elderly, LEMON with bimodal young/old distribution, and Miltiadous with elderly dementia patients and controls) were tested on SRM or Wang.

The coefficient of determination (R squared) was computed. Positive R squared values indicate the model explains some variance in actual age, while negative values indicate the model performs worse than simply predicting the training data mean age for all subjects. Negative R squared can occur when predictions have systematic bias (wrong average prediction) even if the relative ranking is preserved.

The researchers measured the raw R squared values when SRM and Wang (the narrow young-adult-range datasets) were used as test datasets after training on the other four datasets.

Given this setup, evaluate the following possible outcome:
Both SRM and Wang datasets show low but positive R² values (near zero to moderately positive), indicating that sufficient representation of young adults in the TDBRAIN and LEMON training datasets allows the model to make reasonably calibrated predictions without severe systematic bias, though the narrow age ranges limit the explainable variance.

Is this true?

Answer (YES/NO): NO